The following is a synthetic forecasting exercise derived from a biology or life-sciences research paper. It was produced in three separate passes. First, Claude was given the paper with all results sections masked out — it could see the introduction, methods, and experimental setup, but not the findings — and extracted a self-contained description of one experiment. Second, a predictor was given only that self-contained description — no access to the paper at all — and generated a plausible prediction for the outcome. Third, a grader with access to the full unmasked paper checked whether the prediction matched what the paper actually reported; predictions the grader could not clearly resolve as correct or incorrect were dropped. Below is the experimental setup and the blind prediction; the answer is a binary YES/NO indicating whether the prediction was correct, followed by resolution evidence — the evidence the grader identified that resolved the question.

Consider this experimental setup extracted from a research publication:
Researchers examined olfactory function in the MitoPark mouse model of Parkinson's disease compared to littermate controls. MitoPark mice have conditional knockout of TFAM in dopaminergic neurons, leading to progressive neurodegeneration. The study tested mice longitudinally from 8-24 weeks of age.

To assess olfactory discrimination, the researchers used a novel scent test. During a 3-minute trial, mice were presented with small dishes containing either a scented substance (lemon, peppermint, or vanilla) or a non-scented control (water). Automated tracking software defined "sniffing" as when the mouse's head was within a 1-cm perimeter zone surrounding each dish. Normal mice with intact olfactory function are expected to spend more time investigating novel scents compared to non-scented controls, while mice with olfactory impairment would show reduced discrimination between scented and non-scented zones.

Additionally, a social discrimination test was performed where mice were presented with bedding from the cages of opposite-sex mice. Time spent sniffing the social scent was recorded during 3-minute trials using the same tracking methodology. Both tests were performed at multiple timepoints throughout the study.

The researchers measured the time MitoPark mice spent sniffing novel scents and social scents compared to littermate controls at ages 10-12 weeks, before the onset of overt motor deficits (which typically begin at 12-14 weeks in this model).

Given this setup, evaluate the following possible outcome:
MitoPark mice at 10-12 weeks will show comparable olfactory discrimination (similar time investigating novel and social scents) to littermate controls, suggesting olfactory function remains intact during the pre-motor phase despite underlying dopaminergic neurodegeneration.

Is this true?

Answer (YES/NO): NO